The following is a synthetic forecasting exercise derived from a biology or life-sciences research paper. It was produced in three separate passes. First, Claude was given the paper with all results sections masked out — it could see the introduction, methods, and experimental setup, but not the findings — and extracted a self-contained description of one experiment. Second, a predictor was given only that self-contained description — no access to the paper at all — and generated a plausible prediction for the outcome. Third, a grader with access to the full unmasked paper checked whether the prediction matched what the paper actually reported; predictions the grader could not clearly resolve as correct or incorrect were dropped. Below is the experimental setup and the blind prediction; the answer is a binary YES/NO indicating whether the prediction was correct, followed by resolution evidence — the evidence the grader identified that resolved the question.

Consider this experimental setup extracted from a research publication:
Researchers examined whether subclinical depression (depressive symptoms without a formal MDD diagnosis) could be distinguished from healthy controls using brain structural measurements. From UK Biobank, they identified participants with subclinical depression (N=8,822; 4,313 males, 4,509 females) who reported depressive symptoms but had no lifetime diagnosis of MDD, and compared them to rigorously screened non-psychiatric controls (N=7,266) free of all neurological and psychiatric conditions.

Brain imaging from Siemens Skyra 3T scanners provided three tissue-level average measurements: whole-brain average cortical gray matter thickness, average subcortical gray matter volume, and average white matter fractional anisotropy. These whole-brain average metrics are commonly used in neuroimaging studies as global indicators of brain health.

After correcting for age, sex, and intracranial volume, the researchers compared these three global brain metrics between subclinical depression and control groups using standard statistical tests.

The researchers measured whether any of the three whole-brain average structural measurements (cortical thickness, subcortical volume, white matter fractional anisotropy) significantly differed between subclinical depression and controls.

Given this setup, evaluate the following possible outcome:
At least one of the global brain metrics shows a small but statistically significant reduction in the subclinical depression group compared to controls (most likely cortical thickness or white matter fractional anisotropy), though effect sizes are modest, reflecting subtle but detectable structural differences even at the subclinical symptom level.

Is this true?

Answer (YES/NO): NO